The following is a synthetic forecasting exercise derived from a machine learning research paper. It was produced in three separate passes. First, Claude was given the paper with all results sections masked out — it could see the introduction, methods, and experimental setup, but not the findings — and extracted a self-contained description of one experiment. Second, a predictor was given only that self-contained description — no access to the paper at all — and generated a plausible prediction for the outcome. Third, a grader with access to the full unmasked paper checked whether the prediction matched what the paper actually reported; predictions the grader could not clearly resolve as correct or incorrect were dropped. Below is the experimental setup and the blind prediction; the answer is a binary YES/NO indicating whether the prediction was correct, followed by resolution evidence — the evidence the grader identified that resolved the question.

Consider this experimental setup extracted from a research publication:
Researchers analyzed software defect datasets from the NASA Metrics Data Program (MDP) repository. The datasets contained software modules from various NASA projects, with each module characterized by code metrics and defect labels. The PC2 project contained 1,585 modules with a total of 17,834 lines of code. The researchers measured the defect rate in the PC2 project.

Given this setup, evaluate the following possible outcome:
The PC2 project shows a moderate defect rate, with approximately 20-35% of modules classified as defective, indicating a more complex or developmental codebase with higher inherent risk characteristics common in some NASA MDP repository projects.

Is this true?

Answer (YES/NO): NO